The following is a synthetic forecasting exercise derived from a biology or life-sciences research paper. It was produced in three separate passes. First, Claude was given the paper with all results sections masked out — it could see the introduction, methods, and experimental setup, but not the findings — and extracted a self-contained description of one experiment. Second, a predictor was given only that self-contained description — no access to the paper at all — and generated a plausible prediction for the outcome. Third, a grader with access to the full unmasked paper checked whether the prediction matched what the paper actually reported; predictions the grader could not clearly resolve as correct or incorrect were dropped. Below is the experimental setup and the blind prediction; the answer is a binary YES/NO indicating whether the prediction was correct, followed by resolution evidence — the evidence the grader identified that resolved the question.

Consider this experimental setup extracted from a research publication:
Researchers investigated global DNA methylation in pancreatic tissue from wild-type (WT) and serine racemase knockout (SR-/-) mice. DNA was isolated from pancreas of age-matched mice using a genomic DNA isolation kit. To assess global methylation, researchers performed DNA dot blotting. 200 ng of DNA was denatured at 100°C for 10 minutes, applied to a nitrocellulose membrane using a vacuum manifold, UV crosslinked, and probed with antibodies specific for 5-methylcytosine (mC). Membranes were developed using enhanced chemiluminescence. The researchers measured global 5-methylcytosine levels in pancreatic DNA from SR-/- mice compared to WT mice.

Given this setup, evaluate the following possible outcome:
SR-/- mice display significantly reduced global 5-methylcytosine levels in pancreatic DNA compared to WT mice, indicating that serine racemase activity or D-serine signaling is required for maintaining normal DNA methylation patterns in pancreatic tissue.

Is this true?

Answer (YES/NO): YES